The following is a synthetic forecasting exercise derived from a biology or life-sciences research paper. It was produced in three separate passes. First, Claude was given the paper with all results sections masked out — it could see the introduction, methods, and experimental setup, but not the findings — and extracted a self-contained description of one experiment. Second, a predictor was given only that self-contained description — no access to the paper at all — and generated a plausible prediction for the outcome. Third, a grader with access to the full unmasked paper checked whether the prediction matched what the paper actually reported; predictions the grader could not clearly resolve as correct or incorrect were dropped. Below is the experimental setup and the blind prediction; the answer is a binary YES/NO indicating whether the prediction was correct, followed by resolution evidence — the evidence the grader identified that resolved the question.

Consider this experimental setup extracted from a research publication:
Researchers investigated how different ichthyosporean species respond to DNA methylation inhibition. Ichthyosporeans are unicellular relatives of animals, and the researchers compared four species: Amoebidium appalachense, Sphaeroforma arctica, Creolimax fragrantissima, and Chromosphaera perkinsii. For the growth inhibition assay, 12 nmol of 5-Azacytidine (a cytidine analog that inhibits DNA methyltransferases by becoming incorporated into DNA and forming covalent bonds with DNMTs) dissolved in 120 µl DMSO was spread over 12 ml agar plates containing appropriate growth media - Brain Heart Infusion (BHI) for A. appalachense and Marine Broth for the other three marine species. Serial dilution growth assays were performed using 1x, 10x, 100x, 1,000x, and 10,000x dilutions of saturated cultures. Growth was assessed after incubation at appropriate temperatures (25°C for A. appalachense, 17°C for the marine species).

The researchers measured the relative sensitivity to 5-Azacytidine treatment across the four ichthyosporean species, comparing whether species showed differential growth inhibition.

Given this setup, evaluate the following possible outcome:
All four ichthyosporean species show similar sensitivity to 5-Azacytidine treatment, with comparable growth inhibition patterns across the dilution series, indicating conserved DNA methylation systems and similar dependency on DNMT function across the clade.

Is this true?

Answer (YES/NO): NO